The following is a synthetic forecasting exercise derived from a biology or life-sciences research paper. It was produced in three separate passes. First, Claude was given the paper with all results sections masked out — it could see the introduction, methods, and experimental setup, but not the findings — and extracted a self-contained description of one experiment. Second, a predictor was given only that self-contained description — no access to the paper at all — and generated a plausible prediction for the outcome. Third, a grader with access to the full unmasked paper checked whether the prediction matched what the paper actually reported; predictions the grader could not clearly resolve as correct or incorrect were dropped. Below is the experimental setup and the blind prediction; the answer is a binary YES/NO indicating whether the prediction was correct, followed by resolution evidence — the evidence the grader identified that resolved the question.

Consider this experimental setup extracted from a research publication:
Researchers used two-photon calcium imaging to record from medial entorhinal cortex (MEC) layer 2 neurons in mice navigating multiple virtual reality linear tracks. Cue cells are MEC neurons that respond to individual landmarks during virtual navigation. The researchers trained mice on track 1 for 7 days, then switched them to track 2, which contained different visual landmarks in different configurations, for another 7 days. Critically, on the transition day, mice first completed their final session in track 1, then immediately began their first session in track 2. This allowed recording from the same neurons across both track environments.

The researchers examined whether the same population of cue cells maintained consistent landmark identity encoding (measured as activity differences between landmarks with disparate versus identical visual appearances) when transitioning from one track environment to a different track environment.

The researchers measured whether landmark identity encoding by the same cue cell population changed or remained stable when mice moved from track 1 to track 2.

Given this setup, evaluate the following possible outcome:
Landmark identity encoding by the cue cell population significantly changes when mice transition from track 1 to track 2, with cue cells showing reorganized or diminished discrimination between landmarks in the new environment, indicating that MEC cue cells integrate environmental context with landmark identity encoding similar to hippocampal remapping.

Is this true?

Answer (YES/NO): YES